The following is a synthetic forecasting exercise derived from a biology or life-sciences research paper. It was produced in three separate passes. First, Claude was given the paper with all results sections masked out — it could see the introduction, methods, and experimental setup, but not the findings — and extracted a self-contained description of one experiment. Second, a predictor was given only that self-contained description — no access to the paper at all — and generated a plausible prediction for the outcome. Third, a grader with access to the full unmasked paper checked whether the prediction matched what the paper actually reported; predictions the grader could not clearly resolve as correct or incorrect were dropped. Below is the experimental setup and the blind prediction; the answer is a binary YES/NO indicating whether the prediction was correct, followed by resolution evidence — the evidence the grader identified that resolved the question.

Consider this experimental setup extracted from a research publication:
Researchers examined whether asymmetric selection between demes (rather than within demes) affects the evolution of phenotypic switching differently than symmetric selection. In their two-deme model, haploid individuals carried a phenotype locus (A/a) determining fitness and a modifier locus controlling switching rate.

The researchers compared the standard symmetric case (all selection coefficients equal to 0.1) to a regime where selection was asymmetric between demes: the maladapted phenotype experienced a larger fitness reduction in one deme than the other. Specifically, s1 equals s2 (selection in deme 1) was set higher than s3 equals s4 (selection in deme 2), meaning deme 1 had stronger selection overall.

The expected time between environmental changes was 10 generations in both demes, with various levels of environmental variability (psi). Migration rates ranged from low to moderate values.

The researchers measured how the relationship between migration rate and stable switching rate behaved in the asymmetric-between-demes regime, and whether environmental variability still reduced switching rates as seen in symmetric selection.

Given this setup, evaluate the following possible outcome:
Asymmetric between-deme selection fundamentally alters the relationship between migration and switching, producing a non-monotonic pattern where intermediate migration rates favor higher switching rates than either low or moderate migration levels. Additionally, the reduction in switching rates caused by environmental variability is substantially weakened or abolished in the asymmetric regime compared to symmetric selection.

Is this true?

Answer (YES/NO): NO